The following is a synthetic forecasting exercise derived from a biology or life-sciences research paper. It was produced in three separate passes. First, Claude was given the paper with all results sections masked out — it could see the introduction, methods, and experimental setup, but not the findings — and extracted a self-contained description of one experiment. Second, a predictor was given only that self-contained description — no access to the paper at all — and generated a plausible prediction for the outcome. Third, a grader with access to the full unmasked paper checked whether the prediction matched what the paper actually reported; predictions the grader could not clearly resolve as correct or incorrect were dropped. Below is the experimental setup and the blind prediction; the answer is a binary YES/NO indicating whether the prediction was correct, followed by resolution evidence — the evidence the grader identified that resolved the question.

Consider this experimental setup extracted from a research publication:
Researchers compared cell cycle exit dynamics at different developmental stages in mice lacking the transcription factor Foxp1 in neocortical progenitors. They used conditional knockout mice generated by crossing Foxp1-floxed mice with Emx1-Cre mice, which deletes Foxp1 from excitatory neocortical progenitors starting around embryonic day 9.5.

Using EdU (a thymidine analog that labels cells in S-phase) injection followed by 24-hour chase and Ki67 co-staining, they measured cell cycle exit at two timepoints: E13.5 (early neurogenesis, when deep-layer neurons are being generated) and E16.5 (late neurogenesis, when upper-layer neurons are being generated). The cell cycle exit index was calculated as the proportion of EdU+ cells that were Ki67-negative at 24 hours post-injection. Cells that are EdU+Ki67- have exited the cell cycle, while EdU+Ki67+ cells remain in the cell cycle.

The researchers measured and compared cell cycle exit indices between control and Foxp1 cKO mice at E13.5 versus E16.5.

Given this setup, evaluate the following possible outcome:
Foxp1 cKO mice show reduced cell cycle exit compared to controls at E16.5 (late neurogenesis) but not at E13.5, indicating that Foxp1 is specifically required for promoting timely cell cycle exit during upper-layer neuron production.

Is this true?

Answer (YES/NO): NO